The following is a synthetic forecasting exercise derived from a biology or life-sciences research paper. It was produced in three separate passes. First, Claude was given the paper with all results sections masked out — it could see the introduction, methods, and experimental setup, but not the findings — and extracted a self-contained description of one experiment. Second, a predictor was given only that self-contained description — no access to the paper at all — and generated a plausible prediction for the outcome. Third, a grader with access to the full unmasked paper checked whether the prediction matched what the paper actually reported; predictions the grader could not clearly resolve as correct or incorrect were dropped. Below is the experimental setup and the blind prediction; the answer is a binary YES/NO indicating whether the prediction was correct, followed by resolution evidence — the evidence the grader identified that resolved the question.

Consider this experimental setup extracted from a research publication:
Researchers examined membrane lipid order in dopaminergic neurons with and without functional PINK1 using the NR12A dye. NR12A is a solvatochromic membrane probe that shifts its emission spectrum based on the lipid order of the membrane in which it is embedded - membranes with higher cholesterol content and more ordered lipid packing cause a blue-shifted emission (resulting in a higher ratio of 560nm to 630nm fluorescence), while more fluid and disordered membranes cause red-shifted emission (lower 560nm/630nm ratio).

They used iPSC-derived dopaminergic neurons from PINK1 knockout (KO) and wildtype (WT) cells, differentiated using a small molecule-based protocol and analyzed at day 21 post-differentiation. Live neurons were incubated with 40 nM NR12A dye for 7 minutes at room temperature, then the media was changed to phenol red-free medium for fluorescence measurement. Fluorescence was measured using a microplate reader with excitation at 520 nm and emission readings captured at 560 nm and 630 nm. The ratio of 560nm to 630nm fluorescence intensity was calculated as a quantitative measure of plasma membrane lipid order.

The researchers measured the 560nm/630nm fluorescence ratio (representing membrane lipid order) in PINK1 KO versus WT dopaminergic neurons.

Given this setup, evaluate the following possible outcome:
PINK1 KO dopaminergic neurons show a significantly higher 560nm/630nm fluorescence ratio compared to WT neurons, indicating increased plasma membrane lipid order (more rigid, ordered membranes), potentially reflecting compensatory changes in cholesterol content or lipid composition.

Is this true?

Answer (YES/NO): YES